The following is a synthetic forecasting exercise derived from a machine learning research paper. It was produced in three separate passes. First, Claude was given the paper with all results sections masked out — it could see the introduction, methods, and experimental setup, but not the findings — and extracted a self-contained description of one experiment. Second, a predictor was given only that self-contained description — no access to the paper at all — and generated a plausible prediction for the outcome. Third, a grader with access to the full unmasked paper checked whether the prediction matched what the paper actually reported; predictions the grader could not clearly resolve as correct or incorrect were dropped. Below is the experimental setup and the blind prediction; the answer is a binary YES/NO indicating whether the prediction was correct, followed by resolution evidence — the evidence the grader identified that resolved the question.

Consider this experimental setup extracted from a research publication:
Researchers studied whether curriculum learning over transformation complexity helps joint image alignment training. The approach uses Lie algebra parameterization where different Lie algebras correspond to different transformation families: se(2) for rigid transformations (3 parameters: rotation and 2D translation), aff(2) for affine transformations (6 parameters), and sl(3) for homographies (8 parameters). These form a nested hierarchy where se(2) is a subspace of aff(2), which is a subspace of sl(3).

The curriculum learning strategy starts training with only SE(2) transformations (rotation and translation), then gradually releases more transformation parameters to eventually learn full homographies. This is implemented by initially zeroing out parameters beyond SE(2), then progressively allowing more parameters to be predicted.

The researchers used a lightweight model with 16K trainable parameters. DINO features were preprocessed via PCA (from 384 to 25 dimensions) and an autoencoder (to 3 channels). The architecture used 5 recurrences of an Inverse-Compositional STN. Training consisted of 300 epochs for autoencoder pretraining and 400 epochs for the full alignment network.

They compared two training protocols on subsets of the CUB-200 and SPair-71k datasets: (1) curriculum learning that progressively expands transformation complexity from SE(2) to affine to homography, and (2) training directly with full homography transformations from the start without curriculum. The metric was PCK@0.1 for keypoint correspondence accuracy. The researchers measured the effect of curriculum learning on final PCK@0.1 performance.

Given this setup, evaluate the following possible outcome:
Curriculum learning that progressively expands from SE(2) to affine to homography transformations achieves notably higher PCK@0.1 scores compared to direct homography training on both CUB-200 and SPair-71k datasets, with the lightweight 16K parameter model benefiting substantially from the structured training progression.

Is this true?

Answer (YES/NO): NO